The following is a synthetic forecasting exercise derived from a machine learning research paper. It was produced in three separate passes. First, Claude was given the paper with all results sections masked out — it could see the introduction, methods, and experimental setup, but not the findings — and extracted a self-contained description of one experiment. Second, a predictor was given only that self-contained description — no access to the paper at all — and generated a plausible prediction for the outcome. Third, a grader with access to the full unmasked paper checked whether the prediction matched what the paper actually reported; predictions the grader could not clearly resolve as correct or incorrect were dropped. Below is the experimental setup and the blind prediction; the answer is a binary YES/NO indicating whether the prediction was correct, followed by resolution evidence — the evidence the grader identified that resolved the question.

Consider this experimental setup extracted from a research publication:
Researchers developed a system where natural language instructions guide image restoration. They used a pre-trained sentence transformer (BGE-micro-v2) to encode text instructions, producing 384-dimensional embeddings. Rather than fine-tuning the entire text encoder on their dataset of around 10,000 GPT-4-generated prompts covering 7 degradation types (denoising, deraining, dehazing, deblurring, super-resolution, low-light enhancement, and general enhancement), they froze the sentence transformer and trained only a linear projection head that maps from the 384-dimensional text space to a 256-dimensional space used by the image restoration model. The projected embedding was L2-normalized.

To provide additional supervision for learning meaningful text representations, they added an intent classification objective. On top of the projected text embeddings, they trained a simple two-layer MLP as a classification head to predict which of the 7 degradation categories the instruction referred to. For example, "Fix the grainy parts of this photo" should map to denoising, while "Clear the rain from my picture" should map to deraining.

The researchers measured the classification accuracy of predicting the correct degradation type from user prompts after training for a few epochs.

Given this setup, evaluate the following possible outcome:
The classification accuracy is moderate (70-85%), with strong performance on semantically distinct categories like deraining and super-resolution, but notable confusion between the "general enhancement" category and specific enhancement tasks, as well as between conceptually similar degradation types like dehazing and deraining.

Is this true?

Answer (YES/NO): NO